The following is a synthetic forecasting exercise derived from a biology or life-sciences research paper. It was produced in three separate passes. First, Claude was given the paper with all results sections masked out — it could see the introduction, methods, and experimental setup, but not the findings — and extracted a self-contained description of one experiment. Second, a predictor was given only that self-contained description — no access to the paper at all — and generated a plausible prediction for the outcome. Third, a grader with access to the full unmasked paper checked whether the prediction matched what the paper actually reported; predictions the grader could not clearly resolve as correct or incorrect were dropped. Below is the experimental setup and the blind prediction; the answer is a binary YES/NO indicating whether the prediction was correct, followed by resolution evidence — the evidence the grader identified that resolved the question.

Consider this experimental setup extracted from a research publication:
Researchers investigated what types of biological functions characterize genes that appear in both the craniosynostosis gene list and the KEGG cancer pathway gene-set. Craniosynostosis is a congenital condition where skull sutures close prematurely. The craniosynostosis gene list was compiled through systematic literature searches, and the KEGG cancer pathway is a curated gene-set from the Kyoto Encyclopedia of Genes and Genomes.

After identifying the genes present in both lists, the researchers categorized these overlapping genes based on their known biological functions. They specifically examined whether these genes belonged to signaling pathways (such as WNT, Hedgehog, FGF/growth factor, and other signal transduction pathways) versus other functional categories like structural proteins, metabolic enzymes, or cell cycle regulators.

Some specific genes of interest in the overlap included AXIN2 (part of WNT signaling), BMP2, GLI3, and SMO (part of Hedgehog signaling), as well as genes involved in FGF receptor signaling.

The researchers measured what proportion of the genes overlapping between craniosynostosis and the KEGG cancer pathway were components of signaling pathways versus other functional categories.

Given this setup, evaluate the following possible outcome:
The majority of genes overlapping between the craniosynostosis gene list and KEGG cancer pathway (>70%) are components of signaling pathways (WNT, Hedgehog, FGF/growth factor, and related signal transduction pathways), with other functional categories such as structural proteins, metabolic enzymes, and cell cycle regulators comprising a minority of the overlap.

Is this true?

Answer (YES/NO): NO